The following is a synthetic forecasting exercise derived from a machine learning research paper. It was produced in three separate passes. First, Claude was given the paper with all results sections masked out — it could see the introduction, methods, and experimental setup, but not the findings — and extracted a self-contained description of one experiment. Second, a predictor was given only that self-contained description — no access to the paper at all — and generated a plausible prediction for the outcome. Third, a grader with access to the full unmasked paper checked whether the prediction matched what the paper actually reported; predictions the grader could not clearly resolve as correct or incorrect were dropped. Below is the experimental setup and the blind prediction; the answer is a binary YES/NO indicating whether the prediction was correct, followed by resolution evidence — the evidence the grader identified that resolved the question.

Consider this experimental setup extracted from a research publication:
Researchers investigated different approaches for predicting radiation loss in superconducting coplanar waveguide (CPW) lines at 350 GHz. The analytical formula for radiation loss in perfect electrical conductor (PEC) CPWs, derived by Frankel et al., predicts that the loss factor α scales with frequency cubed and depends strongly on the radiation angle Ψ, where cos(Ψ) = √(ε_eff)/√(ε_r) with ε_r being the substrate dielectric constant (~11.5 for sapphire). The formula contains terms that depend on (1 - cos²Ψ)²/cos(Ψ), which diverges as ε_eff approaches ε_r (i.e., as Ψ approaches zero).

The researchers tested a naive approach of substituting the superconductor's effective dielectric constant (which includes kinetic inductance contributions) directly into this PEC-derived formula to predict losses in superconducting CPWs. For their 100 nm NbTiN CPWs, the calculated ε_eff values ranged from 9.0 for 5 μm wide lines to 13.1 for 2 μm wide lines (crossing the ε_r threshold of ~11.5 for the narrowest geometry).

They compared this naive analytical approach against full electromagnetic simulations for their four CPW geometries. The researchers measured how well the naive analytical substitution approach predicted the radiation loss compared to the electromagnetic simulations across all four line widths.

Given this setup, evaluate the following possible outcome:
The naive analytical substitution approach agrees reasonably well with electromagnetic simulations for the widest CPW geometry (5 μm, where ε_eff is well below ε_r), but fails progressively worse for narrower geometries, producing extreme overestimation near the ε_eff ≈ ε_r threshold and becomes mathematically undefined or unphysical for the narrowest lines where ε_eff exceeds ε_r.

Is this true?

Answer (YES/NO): NO